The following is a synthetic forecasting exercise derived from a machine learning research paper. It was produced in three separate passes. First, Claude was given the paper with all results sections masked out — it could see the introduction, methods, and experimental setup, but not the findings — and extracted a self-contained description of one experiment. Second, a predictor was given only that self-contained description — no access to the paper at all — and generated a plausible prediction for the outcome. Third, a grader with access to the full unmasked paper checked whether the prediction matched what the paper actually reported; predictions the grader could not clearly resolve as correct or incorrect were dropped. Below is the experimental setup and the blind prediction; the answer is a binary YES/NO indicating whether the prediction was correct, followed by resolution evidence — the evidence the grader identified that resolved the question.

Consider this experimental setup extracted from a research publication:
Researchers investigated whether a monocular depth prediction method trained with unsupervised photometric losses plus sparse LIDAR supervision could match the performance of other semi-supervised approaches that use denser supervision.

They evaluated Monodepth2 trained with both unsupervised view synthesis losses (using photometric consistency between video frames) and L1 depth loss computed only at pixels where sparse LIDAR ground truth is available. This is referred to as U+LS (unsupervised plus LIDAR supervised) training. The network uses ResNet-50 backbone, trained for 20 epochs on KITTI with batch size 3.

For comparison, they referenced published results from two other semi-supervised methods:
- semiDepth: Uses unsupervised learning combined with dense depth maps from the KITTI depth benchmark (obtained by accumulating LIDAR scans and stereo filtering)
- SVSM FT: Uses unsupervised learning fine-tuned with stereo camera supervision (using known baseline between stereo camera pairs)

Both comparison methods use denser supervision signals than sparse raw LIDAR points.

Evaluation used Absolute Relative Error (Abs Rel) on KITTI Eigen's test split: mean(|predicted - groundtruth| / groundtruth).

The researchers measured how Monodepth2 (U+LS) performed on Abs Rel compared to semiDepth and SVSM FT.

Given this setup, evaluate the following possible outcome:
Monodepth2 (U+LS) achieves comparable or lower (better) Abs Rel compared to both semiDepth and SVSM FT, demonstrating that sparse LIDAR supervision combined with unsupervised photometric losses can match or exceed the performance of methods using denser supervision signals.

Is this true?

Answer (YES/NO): YES